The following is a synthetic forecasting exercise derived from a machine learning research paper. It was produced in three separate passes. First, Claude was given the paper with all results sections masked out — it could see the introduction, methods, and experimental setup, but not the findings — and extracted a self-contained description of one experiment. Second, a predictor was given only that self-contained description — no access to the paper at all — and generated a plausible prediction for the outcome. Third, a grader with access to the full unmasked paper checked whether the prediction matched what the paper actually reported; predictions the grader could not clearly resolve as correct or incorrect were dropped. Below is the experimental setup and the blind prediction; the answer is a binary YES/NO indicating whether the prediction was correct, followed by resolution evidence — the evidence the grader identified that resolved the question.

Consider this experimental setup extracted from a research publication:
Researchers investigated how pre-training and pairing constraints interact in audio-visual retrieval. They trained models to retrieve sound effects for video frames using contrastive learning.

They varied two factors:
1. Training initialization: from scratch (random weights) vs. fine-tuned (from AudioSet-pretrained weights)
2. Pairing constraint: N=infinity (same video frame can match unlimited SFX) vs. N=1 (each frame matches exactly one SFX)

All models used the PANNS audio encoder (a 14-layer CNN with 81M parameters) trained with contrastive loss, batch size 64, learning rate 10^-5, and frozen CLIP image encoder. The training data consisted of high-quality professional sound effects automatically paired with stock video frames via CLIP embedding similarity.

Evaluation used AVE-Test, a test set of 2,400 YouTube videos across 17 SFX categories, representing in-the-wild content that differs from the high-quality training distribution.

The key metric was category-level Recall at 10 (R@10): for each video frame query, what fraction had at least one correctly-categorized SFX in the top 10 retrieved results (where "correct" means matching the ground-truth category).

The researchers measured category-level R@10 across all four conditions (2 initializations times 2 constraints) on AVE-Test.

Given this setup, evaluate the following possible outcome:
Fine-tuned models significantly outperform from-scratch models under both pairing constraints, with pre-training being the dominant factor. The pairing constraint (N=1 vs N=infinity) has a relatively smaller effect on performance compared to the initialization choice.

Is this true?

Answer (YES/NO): YES